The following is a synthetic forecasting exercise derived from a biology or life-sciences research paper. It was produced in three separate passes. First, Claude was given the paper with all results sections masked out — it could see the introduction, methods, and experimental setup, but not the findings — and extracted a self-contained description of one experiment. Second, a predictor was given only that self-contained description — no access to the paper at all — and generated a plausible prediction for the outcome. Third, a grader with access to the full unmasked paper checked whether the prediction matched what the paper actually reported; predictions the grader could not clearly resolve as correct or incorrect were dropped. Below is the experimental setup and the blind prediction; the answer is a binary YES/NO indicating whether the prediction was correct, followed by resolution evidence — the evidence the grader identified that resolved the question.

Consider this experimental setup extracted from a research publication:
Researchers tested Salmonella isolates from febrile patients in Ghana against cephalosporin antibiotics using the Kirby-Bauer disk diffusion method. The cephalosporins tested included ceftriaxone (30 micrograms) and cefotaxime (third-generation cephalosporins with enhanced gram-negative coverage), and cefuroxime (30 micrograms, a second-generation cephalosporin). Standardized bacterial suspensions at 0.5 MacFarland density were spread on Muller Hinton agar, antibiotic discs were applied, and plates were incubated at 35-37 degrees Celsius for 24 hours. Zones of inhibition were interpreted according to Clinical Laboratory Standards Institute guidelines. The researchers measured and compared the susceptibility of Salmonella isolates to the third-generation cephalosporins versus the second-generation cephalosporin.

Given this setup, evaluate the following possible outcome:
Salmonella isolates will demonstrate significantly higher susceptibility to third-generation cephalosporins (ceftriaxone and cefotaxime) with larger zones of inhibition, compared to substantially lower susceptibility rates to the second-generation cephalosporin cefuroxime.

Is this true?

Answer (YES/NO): YES